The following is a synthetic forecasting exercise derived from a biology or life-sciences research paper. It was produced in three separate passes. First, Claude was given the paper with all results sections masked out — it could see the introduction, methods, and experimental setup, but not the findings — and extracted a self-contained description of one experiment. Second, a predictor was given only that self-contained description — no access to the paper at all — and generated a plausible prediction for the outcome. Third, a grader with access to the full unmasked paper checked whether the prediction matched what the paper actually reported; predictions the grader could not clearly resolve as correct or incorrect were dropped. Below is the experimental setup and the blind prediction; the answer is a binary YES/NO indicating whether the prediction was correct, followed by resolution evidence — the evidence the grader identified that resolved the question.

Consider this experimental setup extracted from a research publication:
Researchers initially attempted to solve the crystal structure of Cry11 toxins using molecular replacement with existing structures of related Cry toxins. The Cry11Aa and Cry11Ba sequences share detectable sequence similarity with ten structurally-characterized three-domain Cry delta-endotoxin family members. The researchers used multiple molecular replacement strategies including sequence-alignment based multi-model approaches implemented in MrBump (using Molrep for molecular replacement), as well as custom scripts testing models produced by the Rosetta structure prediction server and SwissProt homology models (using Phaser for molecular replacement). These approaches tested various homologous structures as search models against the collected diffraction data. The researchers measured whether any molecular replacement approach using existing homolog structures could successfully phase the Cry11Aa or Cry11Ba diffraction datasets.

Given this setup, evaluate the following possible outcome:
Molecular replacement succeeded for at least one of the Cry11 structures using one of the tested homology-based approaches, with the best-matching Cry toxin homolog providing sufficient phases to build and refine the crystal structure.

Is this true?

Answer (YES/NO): NO